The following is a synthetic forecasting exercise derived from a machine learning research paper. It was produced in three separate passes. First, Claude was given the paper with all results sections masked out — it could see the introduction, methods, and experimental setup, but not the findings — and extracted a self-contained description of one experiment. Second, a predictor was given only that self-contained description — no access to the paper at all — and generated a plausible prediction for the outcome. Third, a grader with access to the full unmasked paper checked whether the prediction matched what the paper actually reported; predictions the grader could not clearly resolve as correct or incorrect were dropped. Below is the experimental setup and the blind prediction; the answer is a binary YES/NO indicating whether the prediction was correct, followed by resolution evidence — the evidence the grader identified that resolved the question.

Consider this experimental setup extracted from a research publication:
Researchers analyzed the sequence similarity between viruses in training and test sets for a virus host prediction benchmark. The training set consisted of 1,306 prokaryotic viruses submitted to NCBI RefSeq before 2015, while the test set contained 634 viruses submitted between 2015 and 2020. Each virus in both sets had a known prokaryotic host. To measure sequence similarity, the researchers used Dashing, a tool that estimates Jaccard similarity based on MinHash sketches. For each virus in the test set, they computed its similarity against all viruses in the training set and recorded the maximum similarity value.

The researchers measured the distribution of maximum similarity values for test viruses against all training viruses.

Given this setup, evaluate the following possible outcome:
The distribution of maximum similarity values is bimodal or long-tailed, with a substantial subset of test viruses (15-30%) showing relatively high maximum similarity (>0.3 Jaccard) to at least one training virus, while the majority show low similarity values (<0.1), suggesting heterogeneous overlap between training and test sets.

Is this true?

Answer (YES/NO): NO